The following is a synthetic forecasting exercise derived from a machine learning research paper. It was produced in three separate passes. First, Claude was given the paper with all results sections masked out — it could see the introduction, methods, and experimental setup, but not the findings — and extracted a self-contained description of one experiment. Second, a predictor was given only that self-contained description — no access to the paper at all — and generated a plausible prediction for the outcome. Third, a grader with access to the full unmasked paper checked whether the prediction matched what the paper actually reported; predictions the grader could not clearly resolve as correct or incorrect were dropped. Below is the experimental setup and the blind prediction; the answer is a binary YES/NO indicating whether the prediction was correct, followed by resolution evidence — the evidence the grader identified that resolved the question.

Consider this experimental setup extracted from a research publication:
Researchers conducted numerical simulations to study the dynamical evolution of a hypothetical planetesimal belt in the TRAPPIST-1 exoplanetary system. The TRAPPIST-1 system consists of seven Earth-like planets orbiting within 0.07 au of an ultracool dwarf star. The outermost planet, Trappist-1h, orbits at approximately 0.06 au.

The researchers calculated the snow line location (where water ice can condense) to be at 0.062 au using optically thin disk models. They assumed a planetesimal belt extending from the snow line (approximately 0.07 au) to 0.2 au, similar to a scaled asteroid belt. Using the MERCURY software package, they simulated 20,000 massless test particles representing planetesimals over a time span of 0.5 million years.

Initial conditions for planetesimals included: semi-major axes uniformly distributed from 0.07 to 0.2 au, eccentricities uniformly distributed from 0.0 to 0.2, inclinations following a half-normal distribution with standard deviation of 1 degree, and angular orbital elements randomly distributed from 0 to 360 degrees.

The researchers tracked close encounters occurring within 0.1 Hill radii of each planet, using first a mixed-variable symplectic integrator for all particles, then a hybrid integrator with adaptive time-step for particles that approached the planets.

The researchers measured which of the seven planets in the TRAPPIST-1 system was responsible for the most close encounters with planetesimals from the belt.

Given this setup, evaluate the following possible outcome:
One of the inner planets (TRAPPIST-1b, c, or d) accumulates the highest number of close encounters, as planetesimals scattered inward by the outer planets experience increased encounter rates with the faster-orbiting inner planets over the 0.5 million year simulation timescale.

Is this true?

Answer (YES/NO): NO